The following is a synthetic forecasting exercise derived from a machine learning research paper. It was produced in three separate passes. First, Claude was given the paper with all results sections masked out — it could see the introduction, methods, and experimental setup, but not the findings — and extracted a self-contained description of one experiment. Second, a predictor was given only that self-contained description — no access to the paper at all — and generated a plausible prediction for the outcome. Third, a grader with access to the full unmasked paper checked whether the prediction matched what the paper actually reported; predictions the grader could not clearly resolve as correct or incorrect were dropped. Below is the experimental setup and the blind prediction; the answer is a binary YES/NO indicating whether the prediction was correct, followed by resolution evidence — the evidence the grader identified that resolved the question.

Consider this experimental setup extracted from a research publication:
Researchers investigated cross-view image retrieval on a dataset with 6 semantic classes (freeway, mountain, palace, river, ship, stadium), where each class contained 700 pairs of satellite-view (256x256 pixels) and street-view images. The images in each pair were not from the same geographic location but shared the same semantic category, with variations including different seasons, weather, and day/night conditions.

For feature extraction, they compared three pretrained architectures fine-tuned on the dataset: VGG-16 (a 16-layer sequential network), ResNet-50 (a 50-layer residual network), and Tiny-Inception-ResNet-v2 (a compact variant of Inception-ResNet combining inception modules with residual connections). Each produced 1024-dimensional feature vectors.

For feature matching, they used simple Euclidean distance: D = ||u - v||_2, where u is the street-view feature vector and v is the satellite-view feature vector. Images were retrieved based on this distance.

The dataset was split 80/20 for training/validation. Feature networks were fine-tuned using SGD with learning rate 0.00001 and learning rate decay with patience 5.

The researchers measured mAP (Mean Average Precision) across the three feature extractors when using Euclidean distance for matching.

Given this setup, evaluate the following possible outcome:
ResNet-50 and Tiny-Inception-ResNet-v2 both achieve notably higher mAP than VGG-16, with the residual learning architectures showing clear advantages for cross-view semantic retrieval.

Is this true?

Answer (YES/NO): NO